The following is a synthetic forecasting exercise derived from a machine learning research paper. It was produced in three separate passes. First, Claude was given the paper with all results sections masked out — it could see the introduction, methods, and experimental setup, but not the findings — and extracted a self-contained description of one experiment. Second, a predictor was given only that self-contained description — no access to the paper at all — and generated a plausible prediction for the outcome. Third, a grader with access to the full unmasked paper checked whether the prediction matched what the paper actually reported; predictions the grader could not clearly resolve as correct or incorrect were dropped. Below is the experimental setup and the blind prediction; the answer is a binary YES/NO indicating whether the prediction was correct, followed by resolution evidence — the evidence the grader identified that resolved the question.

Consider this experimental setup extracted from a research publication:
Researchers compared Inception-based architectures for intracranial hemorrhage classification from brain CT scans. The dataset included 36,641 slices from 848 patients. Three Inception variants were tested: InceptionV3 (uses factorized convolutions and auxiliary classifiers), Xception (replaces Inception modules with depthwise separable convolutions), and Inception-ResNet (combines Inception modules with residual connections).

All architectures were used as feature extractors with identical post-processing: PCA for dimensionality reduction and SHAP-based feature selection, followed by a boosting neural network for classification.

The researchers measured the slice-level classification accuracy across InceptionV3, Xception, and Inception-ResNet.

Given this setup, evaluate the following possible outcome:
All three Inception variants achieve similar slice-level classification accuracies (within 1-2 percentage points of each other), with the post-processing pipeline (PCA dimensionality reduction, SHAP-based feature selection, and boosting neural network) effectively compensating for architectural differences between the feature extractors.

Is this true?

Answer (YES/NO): YES